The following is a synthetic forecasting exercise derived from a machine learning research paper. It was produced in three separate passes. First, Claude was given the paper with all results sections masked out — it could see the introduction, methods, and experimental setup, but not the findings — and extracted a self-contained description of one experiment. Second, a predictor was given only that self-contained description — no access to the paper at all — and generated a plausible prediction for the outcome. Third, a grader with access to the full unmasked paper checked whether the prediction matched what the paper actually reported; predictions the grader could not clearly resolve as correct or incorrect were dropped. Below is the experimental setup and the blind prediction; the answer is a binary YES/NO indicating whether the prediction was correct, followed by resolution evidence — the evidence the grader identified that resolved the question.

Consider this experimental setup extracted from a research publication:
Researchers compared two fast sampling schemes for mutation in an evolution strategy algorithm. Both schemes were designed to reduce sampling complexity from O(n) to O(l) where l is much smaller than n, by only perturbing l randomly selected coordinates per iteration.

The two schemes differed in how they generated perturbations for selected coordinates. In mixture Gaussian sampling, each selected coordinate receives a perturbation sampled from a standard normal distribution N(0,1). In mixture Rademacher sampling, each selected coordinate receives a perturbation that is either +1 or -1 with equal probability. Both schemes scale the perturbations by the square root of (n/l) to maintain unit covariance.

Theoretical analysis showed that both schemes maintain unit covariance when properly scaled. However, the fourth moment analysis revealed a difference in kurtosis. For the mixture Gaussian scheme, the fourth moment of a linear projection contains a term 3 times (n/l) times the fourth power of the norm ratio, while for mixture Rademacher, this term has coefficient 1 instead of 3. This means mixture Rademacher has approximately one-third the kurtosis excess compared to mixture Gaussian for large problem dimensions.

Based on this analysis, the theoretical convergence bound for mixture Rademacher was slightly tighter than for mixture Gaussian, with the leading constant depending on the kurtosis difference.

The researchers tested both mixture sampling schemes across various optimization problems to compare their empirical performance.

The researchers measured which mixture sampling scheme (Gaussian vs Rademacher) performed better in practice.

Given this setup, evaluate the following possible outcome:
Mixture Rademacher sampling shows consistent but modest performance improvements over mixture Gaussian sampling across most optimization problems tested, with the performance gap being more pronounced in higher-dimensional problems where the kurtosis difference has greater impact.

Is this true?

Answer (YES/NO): NO